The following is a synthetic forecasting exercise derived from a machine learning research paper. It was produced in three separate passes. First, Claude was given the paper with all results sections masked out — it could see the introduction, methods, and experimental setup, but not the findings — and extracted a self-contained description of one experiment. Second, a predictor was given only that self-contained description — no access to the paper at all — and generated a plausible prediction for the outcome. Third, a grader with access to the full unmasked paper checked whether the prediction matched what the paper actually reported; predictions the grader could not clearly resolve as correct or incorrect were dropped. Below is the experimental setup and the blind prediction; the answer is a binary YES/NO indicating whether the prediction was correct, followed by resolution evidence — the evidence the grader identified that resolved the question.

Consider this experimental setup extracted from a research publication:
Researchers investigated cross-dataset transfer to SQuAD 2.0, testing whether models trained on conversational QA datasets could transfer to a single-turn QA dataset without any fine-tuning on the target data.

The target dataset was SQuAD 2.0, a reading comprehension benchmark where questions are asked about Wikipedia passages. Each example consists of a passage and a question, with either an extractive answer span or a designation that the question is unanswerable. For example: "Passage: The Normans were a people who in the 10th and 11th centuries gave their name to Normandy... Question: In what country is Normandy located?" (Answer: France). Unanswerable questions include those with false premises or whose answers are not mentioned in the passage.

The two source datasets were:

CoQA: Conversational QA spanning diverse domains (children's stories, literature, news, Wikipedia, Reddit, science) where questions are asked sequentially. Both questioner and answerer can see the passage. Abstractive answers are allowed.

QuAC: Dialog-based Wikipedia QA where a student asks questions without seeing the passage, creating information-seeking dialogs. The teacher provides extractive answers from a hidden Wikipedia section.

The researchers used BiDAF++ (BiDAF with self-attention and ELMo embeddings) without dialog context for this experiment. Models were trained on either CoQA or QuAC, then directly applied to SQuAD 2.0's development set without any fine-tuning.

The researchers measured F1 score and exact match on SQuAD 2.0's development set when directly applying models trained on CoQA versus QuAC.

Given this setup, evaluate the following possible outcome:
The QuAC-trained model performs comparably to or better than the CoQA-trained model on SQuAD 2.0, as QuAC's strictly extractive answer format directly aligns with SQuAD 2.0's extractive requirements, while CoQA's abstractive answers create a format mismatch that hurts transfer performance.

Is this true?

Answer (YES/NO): NO